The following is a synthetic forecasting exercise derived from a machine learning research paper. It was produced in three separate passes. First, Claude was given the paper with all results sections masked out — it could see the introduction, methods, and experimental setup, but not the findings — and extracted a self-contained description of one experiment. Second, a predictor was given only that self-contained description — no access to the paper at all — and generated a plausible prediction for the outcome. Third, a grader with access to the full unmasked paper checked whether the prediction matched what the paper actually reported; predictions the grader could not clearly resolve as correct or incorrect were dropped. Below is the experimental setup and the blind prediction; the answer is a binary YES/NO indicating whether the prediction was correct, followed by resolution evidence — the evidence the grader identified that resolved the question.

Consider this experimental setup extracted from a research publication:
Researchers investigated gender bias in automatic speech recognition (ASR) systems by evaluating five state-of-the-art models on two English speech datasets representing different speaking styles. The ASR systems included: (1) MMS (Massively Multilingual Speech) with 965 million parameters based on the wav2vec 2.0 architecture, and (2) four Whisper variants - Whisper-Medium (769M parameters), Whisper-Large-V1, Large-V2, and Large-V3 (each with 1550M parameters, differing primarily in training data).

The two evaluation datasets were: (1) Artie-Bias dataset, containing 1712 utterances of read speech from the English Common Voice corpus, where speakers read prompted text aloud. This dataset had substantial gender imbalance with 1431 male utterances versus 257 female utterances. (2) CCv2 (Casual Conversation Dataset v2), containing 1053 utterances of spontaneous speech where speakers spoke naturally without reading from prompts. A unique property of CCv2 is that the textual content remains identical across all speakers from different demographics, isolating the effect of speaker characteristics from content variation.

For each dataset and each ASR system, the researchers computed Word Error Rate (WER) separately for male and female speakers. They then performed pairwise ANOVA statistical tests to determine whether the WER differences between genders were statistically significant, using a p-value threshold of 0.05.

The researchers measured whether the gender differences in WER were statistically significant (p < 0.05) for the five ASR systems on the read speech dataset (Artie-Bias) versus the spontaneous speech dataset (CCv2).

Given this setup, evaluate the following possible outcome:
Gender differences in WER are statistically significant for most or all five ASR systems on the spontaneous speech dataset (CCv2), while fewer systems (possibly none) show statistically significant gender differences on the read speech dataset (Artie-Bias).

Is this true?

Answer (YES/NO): YES